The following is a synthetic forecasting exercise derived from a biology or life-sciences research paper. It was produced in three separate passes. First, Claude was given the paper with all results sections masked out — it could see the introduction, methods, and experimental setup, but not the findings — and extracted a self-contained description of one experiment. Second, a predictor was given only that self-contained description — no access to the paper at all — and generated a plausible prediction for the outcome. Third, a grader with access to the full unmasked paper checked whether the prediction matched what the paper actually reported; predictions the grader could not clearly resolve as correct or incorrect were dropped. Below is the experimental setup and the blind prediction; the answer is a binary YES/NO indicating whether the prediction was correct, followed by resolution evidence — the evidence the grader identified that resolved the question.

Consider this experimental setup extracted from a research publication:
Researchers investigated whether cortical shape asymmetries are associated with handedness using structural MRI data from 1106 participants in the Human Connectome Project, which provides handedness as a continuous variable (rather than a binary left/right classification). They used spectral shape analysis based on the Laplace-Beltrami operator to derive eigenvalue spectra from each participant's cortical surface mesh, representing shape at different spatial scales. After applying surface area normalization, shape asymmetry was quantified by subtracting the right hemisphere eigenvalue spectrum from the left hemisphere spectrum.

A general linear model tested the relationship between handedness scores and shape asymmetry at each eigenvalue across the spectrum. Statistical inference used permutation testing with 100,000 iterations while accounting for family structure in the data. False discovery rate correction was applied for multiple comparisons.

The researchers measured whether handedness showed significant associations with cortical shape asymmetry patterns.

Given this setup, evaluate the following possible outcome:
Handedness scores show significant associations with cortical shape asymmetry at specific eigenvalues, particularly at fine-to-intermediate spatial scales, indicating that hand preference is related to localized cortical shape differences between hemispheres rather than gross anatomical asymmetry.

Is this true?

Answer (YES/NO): NO